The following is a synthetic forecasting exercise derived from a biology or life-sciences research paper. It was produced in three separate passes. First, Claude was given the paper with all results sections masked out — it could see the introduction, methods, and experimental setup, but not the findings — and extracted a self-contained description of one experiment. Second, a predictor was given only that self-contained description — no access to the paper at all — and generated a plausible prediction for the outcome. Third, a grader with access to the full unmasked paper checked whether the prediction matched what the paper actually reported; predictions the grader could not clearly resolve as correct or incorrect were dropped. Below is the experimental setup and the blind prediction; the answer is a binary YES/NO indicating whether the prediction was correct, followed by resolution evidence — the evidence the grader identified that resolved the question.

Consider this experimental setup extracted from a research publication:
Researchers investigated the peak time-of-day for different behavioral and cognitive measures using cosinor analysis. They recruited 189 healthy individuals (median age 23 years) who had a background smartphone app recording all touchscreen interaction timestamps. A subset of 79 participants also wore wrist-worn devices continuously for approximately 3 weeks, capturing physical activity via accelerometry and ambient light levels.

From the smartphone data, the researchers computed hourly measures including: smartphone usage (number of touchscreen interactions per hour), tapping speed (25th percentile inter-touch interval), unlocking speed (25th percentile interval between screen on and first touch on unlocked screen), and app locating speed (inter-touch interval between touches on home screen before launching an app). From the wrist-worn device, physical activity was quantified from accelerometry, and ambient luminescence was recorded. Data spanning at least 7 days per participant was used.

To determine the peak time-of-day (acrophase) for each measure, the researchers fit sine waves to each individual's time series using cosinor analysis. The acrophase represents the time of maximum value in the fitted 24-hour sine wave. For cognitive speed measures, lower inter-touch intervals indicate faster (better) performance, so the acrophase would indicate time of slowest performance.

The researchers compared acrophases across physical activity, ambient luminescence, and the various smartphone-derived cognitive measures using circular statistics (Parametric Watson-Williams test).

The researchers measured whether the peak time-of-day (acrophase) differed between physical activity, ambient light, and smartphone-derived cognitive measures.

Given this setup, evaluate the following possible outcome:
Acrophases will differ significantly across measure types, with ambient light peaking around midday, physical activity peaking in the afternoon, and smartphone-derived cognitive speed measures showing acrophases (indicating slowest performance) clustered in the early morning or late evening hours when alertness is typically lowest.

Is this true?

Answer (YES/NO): NO